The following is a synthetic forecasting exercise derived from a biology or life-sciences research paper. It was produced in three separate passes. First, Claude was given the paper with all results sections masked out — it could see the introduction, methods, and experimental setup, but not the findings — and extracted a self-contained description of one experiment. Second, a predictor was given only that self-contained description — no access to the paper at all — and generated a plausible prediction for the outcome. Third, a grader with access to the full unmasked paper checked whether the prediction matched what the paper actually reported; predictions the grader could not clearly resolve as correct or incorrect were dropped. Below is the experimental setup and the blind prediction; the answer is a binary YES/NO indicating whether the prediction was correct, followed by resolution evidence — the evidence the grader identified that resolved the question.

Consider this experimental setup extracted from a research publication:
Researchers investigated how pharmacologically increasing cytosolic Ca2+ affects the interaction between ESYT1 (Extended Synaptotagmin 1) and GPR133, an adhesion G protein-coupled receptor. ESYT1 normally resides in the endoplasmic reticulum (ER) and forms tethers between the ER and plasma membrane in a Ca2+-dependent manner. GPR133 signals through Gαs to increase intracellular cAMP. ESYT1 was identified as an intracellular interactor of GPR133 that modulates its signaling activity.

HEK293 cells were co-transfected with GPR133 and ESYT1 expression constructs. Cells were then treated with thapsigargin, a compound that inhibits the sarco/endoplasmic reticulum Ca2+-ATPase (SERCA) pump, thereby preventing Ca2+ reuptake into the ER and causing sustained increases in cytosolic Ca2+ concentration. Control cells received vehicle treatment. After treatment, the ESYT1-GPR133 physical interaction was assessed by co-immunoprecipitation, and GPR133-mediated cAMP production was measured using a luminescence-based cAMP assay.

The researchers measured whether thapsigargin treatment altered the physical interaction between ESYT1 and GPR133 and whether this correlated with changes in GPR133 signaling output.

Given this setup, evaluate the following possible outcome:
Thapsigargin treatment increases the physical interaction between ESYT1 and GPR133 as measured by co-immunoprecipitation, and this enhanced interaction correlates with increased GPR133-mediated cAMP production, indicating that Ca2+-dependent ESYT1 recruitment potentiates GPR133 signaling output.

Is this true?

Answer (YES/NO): NO